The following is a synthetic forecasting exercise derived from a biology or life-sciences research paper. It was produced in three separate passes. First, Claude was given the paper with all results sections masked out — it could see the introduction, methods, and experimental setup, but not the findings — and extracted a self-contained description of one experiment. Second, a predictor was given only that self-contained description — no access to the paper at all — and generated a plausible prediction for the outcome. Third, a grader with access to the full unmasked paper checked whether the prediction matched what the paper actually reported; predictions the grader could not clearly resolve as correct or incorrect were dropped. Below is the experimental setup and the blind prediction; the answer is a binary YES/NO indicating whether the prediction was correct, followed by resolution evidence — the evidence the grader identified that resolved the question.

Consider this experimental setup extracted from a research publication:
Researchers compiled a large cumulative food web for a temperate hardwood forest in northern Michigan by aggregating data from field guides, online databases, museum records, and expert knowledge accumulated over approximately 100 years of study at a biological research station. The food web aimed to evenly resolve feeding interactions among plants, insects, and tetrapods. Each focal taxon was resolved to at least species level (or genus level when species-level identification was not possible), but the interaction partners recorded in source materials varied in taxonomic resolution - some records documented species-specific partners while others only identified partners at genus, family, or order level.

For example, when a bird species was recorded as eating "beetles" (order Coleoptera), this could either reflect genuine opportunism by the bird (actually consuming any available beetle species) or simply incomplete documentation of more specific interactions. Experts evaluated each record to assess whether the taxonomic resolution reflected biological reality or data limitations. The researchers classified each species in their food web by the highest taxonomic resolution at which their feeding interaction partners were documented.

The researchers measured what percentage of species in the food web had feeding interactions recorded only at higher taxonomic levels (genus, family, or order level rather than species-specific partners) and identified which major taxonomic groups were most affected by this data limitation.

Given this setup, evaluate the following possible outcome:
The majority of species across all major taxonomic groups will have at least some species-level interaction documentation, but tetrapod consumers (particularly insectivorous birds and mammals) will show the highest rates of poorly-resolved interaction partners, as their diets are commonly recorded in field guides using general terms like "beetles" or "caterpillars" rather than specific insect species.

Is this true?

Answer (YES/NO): NO